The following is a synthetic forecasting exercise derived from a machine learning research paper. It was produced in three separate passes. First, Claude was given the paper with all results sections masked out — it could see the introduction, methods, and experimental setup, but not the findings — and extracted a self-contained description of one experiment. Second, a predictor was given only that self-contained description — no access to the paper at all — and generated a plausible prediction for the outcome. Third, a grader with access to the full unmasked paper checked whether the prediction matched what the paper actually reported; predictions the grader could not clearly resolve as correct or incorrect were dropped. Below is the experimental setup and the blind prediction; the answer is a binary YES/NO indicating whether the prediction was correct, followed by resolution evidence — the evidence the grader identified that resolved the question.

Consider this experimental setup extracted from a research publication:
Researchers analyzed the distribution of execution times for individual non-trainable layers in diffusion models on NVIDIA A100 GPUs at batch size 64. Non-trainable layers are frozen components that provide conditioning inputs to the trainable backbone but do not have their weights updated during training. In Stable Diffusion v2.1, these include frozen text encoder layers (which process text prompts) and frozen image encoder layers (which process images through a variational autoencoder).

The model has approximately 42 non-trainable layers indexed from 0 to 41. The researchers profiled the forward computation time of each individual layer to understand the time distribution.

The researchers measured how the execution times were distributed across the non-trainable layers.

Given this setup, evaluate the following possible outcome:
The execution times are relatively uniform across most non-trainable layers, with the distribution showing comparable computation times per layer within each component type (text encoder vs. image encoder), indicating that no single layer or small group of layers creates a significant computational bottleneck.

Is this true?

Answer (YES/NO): NO